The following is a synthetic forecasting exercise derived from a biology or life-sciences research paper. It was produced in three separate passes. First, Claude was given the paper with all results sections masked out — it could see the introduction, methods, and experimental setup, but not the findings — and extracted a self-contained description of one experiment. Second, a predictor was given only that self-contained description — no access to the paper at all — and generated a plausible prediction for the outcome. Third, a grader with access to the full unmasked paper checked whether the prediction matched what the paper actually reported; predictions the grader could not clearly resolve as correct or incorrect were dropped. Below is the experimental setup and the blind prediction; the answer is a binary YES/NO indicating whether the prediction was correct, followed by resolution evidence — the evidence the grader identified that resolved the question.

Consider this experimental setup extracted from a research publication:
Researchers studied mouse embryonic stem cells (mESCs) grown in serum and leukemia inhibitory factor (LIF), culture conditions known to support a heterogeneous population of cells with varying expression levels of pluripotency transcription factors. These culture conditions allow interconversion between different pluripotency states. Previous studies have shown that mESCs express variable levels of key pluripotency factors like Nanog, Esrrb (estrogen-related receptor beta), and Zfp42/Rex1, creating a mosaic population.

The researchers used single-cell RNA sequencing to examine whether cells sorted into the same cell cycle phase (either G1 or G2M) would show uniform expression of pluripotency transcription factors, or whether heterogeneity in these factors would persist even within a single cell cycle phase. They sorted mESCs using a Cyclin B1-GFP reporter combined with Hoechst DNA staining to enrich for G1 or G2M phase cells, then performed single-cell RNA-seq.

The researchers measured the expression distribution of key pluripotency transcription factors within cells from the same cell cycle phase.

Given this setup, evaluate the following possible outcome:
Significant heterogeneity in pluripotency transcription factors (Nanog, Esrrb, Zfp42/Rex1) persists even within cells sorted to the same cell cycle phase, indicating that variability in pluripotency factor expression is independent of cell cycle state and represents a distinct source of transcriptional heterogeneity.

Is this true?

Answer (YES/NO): NO